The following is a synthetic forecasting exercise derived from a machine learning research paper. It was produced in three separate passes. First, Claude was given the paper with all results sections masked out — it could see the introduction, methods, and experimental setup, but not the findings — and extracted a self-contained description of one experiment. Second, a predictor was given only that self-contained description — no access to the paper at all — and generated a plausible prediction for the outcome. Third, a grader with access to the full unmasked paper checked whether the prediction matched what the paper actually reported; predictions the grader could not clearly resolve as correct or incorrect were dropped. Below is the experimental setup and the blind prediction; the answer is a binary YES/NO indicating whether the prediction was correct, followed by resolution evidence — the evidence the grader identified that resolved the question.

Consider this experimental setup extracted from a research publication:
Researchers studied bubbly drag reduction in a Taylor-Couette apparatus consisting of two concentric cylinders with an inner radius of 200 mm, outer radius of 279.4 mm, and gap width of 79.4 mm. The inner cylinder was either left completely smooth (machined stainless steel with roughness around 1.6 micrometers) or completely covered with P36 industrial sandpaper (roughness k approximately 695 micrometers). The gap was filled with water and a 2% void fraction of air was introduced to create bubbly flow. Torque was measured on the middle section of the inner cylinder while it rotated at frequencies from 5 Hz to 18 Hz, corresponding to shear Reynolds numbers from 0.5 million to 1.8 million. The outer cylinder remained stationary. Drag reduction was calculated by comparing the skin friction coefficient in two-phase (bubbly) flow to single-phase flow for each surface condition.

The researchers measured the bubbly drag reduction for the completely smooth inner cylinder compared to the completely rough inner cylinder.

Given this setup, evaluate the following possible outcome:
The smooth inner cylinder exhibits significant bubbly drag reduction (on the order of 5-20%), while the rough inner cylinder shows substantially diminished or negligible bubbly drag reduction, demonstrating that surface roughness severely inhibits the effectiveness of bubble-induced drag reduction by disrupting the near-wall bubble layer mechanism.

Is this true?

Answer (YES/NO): NO